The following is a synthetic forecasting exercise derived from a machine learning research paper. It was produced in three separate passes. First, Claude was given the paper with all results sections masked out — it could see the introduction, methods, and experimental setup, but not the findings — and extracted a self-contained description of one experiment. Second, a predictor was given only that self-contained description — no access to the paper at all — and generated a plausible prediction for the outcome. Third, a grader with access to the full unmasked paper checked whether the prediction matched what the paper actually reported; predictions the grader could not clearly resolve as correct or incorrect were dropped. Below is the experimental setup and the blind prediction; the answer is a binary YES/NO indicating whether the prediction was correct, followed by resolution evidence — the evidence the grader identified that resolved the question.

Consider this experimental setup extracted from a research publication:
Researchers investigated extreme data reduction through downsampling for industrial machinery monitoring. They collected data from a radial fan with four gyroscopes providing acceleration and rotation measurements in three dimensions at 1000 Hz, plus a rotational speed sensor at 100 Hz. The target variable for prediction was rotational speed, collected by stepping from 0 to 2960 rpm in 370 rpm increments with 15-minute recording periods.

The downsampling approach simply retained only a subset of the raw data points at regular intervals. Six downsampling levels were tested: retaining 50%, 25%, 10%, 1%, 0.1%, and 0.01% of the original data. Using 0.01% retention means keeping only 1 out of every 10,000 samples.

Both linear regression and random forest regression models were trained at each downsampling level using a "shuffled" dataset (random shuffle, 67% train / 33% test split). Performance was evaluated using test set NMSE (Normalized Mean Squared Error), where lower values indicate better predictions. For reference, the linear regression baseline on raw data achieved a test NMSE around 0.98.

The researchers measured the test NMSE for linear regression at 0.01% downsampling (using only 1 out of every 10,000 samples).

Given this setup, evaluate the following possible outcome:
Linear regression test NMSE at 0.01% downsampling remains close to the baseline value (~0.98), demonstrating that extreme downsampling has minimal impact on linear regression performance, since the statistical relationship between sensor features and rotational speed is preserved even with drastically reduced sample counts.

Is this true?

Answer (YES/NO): NO